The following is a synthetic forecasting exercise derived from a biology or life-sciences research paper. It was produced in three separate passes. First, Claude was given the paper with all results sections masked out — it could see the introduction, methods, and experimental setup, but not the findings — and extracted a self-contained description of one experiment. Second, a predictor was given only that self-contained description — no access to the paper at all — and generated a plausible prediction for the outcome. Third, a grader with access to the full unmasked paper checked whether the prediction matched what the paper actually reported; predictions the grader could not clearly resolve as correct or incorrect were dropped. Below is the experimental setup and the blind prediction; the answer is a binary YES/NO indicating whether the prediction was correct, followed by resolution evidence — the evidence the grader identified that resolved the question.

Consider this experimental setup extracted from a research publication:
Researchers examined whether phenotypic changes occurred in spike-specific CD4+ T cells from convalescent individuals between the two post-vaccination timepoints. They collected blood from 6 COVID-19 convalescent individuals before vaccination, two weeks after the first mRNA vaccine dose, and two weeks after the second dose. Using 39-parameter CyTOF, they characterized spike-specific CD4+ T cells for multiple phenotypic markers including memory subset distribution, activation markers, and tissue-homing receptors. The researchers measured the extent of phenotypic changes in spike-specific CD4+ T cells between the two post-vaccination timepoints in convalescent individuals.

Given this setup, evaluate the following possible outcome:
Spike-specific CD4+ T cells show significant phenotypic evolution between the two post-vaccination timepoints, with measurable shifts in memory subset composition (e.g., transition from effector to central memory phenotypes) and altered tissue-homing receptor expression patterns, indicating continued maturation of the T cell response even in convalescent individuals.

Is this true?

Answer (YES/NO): NO